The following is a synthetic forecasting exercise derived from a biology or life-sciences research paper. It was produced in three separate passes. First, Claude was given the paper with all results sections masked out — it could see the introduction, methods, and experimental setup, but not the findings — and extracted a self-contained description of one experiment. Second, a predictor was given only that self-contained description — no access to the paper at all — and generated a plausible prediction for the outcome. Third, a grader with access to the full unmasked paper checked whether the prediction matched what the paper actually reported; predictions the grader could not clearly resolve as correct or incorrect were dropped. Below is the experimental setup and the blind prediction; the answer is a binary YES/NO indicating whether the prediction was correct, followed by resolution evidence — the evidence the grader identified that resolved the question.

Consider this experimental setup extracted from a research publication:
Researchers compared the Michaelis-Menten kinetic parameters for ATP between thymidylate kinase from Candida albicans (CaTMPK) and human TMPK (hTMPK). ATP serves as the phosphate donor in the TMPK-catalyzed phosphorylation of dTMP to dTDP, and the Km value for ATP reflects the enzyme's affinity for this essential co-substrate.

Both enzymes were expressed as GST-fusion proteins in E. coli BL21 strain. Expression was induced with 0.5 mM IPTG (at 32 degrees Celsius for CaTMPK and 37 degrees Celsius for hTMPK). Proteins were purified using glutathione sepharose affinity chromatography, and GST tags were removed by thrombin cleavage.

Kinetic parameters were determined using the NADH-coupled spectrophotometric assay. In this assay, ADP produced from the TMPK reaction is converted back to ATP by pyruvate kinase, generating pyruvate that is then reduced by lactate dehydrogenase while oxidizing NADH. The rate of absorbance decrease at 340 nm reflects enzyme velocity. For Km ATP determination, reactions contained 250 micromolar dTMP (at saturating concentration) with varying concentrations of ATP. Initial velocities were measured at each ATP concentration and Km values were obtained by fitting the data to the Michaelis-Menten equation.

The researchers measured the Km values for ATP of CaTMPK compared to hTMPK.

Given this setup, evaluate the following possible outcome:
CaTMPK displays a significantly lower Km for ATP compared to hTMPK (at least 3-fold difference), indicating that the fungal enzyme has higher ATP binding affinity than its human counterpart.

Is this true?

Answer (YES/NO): NO